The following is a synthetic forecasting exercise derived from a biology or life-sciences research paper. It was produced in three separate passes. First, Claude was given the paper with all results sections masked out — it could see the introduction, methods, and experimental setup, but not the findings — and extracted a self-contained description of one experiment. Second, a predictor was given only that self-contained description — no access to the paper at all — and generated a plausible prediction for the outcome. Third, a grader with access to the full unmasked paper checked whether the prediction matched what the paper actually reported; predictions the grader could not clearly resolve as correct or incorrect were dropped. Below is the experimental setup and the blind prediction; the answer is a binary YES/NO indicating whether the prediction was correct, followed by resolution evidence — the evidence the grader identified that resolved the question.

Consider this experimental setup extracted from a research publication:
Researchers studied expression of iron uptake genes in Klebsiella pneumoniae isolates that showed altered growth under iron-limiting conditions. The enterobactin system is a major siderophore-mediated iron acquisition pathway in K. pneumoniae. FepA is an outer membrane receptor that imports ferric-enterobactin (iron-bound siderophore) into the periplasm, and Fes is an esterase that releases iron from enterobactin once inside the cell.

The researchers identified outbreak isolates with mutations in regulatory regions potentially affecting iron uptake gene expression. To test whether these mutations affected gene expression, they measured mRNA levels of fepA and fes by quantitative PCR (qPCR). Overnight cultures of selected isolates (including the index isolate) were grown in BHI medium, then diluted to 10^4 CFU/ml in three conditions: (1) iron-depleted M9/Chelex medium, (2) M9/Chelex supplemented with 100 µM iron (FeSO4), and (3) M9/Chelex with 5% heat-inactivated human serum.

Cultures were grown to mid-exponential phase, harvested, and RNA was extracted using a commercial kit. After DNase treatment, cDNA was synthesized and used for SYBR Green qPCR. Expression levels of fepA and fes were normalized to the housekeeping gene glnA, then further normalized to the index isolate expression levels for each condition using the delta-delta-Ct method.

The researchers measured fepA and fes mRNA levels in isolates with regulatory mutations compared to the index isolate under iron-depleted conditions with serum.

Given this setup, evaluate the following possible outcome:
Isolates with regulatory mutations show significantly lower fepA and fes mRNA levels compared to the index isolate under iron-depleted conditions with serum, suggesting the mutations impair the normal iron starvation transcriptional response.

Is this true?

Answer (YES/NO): NO